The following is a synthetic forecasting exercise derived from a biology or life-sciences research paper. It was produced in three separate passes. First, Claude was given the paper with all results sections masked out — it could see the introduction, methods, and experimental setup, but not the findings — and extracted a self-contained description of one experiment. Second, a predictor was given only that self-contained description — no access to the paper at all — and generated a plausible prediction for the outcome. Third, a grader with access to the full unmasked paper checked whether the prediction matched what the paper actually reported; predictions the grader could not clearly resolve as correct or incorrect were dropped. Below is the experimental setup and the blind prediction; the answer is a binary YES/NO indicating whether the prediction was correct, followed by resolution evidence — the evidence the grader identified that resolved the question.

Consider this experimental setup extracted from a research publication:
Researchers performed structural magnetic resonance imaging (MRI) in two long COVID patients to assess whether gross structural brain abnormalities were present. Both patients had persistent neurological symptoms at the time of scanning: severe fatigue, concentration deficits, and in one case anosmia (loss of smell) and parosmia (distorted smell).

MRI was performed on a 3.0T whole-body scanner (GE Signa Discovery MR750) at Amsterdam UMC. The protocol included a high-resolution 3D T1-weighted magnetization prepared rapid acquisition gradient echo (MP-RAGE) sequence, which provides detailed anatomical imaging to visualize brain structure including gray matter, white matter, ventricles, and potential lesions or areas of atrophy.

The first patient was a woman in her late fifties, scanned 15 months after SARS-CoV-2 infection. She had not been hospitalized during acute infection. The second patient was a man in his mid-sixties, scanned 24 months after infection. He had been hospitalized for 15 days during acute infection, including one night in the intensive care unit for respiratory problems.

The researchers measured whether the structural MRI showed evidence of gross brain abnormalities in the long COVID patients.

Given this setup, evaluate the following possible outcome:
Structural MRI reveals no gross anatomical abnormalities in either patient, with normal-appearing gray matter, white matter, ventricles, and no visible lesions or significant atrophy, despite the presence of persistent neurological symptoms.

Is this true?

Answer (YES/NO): NO